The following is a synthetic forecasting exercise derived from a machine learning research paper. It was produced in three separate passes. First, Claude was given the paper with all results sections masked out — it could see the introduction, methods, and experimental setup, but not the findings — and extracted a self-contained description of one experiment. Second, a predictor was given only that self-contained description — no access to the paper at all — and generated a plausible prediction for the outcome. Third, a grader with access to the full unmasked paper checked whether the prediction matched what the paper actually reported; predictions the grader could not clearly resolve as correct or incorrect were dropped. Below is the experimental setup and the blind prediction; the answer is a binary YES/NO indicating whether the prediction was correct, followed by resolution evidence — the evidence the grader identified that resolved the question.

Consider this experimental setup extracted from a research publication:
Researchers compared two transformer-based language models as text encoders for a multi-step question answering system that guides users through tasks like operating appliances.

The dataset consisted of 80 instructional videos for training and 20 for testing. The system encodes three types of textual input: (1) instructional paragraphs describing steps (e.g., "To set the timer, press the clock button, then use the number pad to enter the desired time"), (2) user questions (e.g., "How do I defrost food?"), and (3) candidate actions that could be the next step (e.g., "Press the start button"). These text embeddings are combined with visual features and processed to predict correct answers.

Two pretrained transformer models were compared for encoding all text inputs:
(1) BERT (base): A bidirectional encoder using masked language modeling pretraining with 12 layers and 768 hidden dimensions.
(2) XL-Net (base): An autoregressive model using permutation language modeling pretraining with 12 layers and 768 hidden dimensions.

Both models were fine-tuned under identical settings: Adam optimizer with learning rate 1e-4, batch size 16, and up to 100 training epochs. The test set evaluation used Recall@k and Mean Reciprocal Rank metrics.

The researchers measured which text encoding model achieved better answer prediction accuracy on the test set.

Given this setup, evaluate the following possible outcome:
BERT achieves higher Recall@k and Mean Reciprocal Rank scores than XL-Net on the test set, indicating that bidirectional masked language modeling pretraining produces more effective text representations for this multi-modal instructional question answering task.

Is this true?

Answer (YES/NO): NO